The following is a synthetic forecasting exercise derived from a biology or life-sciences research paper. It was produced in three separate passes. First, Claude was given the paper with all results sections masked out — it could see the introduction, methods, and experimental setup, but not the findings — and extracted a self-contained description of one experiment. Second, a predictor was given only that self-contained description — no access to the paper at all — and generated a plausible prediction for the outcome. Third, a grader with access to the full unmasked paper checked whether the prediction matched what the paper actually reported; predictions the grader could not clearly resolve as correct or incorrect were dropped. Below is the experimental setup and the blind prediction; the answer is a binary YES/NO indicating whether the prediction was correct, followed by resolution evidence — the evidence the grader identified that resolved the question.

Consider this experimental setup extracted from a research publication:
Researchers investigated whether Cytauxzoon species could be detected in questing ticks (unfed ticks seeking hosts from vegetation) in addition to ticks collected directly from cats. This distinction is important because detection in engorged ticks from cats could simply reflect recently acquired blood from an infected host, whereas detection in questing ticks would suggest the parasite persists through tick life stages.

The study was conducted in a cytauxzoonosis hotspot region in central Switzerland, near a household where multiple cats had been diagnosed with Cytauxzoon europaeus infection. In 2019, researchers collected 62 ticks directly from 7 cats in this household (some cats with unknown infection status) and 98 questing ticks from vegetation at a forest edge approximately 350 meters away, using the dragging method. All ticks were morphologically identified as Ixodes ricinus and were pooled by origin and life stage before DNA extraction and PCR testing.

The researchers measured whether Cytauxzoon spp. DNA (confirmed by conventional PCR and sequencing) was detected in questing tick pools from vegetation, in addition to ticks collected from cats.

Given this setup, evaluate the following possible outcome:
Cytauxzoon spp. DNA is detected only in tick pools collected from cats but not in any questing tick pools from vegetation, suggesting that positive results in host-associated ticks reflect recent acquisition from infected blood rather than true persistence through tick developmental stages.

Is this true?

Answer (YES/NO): NO